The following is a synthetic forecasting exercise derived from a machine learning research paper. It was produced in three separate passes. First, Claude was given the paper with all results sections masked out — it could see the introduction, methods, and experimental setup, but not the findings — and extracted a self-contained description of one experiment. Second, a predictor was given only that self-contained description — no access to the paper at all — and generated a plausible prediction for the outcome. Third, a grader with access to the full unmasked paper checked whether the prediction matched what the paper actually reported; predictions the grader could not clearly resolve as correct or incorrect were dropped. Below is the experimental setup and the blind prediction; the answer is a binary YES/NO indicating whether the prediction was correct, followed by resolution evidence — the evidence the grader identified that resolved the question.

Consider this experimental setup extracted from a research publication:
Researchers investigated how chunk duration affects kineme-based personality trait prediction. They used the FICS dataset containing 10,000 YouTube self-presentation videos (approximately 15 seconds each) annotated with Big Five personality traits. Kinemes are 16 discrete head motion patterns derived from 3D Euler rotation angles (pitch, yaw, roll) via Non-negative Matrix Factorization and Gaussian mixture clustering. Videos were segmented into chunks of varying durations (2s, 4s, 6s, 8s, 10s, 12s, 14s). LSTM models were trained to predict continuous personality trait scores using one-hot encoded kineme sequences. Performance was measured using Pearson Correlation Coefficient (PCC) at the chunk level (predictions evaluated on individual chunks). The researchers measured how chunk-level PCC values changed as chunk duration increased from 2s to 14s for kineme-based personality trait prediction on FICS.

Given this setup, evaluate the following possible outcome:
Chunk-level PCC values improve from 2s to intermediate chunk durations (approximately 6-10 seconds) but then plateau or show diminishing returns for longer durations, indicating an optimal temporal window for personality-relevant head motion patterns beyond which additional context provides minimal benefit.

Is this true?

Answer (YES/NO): NO